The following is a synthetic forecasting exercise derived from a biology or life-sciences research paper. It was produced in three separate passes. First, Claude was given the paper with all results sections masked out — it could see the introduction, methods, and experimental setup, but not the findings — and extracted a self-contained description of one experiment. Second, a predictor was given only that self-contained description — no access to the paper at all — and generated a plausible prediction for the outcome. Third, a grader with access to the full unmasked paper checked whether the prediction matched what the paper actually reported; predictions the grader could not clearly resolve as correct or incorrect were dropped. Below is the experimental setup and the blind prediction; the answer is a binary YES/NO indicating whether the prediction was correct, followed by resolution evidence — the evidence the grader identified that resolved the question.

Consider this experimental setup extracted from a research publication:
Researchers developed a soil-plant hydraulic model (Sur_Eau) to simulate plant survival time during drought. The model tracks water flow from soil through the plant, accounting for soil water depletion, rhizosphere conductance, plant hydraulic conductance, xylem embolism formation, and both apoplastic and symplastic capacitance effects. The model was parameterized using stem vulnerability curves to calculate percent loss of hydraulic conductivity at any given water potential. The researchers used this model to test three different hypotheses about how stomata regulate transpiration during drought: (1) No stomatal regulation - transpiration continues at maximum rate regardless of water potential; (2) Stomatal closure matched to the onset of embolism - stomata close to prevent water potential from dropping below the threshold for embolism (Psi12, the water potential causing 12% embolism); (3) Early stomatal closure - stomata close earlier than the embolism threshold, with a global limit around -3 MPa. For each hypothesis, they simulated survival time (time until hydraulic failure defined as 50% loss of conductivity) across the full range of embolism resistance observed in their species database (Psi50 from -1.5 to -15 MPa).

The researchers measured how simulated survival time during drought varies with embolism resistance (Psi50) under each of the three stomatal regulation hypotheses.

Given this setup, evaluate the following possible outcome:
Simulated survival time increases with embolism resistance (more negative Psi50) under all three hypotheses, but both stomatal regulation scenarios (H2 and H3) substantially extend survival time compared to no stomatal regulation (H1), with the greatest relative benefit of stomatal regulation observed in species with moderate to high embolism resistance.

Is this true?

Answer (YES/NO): NO